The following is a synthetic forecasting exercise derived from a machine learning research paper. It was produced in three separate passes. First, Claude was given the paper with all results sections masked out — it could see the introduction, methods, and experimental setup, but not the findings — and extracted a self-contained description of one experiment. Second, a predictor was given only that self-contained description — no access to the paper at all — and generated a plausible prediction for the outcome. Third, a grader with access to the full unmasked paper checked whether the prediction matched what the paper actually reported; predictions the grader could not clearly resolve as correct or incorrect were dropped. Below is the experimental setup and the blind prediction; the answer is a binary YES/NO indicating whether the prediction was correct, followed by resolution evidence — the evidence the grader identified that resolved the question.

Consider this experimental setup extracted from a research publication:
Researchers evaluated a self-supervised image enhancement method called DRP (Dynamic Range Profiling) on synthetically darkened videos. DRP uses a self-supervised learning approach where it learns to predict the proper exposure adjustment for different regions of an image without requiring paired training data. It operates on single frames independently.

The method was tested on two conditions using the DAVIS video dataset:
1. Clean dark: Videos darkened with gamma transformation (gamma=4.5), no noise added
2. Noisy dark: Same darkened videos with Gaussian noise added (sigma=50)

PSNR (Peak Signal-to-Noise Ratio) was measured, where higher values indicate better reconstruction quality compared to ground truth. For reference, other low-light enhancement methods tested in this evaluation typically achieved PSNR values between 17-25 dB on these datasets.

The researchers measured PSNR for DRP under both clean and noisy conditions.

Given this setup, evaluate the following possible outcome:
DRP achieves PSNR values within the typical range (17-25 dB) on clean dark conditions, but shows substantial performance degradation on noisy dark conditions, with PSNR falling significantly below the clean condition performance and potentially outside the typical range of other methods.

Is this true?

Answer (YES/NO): NO